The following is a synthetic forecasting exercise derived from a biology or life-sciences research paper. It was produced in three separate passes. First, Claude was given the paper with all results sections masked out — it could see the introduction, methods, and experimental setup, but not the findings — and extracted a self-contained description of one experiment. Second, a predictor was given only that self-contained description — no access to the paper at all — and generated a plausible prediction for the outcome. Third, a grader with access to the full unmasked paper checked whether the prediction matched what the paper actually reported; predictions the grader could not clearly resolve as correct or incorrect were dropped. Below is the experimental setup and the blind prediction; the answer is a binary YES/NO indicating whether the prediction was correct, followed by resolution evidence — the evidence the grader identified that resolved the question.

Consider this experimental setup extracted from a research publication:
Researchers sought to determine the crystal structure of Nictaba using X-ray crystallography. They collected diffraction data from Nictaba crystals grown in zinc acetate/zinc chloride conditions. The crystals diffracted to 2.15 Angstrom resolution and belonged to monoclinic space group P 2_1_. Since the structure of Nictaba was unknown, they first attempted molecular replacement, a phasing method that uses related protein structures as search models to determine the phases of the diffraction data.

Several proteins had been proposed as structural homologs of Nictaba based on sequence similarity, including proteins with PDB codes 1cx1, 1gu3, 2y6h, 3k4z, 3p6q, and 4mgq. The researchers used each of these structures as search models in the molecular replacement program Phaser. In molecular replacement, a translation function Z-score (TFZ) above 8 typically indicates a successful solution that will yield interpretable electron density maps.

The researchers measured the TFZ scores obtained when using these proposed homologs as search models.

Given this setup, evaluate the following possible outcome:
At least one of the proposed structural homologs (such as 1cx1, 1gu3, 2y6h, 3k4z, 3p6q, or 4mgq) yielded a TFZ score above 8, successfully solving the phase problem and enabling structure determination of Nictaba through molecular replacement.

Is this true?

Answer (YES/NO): NO